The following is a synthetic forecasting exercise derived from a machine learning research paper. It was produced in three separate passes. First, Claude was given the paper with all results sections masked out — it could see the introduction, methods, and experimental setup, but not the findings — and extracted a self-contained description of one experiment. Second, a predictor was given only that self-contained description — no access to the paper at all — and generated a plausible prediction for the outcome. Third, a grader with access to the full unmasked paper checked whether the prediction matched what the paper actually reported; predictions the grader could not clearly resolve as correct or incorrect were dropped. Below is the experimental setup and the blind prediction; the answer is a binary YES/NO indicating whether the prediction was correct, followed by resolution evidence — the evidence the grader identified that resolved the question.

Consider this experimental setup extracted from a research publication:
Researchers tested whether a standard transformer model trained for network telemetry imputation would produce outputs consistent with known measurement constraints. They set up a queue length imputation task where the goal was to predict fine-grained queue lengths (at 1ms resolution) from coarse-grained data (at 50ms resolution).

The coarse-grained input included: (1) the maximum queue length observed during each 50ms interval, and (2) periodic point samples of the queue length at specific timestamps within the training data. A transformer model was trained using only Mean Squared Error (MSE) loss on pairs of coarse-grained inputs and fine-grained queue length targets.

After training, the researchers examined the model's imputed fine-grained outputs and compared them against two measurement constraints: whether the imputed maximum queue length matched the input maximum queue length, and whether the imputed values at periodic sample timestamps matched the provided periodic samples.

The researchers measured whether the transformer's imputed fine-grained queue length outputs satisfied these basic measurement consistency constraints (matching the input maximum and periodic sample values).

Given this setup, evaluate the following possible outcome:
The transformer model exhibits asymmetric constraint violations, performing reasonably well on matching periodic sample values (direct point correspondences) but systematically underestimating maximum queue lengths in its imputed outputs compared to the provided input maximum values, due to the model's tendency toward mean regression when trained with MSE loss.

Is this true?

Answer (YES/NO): NO